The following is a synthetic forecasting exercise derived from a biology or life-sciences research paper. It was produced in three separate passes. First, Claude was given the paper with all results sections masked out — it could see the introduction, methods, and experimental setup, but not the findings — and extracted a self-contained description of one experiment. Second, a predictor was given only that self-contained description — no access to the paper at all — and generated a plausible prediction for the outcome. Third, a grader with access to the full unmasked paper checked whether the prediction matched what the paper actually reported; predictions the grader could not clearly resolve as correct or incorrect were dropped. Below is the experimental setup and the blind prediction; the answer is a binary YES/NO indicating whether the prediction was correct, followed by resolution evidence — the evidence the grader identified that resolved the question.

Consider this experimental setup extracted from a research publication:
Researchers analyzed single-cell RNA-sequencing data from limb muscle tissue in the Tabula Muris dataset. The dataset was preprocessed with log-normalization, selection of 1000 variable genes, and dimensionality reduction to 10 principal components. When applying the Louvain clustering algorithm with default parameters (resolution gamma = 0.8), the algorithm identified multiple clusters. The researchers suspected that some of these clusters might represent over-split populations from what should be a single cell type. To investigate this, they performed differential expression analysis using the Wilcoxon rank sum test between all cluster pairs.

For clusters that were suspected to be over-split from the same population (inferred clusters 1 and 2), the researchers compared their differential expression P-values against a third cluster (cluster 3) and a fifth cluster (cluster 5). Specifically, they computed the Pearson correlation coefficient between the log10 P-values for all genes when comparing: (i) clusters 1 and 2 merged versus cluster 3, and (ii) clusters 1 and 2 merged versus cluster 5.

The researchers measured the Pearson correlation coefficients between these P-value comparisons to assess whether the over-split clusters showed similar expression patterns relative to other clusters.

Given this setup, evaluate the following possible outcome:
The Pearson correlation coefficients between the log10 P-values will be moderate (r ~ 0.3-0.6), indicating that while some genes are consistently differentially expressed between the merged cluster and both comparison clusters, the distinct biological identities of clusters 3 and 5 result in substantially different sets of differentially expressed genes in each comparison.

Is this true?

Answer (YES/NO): NO